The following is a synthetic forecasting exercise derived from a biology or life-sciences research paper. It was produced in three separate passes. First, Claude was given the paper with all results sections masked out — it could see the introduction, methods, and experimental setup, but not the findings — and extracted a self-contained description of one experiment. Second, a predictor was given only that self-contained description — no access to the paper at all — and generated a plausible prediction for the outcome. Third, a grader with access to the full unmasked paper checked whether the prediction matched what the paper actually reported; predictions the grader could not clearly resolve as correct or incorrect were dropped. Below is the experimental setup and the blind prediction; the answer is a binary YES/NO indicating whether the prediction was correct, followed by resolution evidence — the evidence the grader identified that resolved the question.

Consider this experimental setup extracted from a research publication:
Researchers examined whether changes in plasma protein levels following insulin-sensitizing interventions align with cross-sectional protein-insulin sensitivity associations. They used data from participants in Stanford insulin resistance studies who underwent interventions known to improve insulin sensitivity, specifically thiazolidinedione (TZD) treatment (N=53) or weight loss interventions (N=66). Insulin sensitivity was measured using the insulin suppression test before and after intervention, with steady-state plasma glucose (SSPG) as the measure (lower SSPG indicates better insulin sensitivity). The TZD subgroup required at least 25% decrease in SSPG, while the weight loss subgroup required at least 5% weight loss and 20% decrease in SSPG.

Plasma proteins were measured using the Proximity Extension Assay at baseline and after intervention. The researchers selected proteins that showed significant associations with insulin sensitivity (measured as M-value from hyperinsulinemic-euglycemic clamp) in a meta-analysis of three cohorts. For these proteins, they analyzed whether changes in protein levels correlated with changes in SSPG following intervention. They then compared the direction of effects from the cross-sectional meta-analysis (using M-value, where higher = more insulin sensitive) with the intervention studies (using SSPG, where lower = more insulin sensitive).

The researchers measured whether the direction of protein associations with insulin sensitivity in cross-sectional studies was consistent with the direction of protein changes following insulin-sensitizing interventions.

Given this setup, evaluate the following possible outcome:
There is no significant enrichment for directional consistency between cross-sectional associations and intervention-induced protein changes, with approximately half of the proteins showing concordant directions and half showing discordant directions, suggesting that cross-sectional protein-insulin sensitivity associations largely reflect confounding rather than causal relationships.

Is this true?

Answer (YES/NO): NO